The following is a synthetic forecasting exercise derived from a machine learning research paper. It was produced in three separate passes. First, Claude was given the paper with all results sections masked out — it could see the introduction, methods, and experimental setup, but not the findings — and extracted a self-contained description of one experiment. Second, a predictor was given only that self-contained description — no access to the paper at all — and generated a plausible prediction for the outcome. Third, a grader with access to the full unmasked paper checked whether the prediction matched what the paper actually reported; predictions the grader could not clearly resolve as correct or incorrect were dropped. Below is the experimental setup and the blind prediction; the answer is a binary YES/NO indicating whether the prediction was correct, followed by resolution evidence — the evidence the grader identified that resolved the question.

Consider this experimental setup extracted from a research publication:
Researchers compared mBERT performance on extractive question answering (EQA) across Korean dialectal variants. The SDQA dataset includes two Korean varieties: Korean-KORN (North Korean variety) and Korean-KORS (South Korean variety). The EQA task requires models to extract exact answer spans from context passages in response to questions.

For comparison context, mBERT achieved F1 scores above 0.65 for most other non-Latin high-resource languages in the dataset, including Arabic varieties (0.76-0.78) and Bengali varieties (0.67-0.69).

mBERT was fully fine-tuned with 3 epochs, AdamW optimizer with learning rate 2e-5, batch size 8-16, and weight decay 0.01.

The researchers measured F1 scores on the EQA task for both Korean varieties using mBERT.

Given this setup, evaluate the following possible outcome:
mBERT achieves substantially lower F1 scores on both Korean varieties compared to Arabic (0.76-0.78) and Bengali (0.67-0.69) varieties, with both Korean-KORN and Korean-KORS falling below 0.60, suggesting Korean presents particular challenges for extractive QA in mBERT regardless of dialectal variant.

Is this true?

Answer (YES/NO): YES